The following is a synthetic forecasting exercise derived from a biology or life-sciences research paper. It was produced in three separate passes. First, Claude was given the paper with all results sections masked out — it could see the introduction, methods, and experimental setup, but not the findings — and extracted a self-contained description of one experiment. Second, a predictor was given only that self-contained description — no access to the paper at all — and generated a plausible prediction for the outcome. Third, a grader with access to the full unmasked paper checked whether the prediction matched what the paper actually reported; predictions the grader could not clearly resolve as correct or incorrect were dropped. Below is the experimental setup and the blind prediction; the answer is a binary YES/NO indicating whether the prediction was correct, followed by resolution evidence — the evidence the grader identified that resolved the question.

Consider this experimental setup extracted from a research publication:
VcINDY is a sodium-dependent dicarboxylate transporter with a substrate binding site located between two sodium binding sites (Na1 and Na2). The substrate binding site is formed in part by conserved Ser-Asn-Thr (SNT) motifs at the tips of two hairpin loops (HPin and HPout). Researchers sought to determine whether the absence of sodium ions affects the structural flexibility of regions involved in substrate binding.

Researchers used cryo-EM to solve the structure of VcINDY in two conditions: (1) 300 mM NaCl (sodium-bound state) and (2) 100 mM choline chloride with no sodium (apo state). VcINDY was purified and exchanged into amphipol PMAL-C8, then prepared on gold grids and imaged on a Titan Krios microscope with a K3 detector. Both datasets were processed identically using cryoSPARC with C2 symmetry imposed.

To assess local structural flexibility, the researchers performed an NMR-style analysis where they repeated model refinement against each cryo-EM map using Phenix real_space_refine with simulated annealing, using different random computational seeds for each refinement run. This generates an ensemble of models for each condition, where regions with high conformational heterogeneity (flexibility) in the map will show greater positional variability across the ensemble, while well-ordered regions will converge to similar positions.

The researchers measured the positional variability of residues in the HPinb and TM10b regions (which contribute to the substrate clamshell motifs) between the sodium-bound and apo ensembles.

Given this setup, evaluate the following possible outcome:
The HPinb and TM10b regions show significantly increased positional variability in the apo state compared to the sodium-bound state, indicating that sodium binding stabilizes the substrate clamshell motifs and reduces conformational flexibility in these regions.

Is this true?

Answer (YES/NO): YES